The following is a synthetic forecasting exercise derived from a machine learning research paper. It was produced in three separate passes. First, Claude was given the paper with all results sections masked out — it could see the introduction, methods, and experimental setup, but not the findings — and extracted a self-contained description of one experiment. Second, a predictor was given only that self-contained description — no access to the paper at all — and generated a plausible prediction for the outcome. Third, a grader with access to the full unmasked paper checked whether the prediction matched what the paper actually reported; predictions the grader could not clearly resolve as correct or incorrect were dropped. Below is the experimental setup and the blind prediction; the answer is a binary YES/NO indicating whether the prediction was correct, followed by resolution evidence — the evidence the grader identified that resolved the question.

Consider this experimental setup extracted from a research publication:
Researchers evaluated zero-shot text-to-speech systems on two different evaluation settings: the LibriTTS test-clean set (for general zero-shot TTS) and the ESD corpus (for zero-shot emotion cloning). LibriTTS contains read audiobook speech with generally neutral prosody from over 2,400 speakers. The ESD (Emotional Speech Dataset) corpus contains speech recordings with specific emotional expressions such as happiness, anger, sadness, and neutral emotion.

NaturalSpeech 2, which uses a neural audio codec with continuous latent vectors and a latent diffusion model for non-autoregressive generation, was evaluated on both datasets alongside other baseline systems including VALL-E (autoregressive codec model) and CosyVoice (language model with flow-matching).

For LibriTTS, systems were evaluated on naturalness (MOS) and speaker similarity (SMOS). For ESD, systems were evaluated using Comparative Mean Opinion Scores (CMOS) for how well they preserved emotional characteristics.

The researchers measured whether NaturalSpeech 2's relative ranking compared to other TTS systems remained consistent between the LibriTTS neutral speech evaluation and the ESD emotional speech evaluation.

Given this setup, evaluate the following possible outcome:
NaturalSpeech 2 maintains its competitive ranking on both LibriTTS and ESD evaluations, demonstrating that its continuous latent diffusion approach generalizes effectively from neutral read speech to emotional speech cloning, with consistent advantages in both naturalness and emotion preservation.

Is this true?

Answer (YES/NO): NO